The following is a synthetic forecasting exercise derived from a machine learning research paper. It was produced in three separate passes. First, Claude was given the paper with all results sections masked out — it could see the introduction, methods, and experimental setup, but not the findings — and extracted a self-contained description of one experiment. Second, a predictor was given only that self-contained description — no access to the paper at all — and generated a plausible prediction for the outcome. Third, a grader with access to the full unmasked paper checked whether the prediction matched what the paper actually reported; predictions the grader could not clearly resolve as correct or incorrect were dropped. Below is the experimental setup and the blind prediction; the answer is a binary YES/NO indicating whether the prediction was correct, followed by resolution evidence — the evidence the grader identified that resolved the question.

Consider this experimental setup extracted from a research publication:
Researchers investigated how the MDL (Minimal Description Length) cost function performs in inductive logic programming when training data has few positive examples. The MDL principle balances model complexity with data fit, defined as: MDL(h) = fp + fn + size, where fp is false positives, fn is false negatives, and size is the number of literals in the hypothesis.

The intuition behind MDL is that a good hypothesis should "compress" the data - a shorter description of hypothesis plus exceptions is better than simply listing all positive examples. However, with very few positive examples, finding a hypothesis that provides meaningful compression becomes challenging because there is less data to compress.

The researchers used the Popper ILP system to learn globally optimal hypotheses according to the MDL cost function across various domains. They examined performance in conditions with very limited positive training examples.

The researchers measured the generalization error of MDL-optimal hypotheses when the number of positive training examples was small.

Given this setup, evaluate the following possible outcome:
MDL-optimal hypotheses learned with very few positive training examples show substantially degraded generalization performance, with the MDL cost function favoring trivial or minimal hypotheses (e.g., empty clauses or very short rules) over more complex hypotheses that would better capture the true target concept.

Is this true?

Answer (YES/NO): YES